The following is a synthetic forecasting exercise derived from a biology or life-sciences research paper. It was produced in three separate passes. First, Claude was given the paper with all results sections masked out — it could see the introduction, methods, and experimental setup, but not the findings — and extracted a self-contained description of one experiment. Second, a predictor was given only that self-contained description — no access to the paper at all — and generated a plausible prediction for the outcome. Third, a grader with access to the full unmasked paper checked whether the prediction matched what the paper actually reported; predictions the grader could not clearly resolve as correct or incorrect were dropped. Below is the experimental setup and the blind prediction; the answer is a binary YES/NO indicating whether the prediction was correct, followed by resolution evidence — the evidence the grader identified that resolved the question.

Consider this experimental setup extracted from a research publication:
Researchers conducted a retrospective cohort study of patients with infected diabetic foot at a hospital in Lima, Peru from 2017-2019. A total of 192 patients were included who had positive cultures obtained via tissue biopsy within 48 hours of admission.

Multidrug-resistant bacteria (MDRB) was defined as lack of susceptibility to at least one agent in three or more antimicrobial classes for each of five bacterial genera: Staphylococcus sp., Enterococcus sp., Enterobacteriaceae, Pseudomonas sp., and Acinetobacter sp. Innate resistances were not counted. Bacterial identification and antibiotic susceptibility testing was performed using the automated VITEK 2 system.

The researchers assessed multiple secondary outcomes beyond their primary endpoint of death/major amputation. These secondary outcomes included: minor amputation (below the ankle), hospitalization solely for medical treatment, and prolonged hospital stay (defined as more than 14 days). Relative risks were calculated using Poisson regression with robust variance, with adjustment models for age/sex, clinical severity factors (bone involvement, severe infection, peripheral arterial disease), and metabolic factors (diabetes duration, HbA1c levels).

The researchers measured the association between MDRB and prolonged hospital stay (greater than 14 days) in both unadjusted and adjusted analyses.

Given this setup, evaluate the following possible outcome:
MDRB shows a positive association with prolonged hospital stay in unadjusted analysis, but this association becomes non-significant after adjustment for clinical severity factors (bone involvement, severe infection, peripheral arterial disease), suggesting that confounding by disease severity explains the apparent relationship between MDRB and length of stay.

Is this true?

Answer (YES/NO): NO